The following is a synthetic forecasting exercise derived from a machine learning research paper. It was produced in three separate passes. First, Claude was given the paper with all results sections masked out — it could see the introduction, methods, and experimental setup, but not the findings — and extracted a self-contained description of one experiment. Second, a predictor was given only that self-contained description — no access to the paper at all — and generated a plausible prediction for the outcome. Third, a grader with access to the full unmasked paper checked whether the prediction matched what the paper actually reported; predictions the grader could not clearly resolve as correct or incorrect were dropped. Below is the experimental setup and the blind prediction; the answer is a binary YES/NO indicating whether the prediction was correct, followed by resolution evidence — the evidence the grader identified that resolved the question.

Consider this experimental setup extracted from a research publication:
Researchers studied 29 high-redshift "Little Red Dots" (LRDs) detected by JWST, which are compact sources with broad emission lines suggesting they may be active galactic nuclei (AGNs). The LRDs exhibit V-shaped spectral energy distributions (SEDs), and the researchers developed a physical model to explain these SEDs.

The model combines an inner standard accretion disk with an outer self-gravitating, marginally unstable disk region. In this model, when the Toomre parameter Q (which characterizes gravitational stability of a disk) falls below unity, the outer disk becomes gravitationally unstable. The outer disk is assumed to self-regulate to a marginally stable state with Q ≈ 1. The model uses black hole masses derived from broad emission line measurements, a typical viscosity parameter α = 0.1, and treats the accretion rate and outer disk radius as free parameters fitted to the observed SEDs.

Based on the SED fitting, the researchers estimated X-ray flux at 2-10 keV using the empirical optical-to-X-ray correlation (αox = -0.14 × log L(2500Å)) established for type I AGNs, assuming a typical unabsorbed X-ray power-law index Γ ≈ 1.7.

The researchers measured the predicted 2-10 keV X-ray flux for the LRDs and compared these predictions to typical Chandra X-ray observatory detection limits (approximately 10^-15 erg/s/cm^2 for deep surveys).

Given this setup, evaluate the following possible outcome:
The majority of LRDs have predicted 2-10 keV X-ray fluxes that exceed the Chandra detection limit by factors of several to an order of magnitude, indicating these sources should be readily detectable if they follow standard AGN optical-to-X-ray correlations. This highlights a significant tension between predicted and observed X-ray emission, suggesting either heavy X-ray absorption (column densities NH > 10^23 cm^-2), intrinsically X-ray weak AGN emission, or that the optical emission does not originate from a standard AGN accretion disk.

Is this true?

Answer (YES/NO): NO